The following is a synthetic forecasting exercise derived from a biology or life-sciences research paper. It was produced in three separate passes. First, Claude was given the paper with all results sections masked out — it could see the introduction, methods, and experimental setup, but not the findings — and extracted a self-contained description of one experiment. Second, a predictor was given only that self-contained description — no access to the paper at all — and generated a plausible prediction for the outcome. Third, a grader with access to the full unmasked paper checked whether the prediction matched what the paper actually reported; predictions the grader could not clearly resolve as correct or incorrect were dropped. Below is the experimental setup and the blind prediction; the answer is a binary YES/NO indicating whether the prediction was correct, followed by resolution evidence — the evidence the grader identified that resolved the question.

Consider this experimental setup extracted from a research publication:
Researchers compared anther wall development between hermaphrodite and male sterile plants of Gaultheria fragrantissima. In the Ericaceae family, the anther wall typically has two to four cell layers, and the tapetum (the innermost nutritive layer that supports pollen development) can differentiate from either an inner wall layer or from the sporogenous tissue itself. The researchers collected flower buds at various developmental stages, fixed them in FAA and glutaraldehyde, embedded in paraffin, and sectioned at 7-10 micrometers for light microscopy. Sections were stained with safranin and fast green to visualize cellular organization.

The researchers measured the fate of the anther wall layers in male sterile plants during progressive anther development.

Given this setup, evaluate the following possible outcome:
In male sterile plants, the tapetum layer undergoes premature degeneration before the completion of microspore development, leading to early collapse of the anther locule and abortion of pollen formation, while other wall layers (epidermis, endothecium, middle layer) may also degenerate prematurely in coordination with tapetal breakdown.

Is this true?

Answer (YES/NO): NO